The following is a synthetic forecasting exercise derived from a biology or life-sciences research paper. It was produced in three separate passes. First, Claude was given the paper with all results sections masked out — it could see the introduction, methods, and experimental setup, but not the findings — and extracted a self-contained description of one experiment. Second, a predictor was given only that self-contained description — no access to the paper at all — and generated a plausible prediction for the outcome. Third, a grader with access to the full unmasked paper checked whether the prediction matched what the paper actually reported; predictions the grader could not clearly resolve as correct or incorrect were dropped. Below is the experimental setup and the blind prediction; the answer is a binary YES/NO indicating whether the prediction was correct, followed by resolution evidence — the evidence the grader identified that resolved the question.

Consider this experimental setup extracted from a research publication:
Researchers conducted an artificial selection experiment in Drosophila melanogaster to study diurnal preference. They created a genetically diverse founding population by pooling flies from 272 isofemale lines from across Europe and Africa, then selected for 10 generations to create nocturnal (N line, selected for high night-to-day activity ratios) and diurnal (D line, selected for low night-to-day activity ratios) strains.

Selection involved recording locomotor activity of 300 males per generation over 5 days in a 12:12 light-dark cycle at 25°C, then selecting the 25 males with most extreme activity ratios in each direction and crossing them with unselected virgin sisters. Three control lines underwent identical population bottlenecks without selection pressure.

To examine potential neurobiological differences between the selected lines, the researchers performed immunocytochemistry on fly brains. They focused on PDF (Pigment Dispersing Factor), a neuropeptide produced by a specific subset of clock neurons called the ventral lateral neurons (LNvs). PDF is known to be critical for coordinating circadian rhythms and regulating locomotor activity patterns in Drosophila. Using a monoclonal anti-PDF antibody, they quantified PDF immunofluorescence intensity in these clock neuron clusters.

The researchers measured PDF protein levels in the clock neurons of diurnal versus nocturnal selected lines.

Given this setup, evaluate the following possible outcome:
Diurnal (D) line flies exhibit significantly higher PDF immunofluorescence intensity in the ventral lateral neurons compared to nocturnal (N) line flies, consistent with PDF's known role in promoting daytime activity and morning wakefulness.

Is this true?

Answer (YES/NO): NO